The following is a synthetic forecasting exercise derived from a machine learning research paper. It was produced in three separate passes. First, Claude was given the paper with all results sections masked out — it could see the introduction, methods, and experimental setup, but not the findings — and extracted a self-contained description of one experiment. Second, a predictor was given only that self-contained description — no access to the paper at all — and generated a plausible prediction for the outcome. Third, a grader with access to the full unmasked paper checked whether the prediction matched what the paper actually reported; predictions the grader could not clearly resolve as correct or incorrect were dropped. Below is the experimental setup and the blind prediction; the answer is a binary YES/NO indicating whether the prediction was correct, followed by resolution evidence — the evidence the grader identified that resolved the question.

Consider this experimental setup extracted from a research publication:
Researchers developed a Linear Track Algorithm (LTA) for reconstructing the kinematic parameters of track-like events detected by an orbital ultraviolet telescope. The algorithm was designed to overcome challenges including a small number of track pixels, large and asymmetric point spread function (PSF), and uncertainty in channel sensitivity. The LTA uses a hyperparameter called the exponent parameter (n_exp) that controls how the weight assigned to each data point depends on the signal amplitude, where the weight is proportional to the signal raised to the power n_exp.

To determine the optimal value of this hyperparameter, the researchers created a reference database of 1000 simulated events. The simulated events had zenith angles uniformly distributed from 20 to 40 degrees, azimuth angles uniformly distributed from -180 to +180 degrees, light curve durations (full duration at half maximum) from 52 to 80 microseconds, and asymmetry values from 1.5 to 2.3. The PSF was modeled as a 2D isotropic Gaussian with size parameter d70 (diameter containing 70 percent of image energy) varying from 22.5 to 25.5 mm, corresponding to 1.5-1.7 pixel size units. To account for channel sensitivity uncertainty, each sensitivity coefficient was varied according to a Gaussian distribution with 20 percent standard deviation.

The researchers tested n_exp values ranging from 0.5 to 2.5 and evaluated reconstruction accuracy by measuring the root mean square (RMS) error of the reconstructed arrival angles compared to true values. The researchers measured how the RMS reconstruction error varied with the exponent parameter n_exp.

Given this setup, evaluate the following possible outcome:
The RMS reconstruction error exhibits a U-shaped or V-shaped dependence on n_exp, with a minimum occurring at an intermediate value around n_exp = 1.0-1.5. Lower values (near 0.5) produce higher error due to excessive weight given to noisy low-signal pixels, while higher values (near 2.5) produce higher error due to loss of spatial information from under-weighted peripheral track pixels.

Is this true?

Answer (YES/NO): YES